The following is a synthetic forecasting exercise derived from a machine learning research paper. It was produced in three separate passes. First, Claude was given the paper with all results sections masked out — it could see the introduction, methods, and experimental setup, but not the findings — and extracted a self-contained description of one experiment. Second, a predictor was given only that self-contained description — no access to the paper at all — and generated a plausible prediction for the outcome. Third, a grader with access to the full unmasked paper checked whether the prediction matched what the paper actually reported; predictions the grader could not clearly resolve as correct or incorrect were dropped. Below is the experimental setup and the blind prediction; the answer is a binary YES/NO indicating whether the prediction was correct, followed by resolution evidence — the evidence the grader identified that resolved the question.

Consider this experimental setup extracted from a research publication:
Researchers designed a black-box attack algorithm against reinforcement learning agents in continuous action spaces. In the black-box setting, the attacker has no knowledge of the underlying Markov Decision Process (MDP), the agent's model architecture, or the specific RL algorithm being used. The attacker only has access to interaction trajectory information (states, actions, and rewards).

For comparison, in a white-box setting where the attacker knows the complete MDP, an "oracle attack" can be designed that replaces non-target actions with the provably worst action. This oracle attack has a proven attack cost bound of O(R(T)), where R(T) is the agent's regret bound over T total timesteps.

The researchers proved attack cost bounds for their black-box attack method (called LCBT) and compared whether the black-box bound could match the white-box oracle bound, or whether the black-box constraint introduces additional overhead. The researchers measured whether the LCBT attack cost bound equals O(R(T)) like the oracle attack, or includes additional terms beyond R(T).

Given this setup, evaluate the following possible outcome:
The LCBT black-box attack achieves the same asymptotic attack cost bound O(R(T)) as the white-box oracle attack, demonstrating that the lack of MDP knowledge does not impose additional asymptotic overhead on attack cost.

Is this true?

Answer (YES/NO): NO